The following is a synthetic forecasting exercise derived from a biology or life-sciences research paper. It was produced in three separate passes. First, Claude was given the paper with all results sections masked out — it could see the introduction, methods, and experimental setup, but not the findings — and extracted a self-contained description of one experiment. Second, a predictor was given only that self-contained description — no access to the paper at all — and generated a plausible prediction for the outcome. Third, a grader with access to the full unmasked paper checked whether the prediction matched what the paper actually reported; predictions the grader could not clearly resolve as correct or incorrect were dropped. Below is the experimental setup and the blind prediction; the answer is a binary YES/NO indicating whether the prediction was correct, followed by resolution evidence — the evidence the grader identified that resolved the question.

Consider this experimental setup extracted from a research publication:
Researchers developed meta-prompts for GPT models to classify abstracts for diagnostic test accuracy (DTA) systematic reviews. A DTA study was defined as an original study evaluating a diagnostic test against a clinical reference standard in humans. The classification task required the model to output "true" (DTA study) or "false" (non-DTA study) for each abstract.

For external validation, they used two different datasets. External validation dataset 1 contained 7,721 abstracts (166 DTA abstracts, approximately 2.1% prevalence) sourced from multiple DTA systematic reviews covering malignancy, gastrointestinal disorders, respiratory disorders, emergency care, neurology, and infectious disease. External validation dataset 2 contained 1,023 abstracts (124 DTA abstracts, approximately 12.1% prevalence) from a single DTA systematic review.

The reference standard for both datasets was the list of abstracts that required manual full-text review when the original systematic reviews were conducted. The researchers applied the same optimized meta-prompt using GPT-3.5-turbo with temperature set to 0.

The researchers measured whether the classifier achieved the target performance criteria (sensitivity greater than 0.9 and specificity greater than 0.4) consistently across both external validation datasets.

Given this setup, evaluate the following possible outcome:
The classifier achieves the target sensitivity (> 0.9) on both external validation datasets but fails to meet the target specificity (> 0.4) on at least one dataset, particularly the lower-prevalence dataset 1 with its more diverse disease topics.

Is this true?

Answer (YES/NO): YES